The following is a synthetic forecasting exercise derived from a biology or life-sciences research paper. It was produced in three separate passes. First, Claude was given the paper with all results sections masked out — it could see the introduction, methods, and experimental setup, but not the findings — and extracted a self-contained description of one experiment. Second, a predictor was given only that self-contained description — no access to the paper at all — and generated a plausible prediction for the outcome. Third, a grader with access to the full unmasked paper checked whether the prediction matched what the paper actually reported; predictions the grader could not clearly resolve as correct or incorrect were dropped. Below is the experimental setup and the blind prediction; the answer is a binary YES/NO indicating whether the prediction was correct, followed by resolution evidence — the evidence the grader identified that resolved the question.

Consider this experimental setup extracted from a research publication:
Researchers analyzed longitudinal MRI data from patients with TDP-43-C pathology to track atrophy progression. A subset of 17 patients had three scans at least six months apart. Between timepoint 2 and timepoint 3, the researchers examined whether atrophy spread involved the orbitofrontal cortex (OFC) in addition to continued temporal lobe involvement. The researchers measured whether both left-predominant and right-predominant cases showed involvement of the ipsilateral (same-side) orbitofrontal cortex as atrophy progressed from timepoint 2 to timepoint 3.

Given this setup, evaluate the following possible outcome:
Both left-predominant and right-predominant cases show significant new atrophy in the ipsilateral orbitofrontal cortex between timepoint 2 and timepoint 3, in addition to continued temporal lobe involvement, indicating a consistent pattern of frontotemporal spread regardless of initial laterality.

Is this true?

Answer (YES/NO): NO